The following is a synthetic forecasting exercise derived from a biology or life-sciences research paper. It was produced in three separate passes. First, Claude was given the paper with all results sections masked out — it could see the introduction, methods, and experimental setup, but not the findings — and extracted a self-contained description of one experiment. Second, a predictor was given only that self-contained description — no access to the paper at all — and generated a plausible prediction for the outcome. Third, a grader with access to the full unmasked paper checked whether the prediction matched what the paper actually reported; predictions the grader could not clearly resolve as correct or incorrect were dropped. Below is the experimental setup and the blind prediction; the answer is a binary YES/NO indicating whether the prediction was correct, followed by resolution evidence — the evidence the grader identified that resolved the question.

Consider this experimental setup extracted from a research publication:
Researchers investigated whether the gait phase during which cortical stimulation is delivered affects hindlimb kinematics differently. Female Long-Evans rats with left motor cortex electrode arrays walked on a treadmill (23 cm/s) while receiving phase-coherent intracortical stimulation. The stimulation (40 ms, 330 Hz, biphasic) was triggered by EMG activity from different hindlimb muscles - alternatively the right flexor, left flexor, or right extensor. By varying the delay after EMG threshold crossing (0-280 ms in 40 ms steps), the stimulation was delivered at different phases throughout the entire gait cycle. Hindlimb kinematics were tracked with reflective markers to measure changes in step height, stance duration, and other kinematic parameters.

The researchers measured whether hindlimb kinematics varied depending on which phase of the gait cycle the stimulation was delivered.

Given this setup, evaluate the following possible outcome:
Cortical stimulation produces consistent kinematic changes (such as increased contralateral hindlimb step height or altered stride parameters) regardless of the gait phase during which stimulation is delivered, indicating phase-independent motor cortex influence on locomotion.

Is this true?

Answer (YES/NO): NO